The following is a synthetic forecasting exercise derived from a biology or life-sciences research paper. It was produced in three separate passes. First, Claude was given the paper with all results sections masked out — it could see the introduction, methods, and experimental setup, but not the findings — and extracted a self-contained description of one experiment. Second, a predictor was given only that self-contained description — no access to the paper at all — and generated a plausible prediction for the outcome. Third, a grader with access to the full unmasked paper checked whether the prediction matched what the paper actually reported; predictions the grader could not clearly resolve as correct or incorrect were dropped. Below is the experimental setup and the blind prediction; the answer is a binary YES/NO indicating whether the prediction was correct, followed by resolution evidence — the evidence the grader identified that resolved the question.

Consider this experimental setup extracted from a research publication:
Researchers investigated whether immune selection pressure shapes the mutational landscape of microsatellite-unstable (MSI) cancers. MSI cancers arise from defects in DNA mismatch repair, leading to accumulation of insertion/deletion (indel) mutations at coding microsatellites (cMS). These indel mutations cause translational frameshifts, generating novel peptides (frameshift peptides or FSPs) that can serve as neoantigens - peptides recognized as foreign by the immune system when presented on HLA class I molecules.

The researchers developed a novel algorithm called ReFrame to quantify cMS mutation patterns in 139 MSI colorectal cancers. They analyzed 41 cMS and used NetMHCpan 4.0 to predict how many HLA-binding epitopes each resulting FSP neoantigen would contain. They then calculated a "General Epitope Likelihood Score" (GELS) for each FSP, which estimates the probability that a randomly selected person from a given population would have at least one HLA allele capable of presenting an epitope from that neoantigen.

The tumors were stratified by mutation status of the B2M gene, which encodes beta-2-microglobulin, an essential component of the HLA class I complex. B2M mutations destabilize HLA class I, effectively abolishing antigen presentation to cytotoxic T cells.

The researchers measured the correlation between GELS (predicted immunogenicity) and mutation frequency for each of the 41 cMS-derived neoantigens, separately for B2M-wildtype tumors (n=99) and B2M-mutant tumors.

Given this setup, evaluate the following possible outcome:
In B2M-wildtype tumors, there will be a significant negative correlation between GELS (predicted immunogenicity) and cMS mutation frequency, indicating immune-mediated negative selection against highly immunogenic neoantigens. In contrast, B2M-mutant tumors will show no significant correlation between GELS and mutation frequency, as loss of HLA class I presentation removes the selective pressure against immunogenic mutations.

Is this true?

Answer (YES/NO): YES